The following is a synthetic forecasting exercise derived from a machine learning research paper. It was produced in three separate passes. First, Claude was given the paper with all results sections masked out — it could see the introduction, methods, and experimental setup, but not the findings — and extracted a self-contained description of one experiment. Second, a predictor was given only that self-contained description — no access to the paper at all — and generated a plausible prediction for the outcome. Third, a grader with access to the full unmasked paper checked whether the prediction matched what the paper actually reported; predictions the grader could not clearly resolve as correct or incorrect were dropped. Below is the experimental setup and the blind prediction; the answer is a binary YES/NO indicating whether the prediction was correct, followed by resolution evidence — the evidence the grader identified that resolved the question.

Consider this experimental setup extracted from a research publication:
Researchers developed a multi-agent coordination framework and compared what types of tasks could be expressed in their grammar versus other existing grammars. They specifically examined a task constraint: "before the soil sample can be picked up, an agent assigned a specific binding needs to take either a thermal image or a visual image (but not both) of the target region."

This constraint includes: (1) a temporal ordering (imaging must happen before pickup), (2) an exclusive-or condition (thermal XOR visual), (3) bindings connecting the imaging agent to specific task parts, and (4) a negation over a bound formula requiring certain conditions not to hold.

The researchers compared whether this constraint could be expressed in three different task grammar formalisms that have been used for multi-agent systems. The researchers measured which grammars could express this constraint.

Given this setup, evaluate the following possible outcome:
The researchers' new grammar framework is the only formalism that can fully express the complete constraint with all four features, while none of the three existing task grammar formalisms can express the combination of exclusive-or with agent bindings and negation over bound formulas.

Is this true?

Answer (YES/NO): NO